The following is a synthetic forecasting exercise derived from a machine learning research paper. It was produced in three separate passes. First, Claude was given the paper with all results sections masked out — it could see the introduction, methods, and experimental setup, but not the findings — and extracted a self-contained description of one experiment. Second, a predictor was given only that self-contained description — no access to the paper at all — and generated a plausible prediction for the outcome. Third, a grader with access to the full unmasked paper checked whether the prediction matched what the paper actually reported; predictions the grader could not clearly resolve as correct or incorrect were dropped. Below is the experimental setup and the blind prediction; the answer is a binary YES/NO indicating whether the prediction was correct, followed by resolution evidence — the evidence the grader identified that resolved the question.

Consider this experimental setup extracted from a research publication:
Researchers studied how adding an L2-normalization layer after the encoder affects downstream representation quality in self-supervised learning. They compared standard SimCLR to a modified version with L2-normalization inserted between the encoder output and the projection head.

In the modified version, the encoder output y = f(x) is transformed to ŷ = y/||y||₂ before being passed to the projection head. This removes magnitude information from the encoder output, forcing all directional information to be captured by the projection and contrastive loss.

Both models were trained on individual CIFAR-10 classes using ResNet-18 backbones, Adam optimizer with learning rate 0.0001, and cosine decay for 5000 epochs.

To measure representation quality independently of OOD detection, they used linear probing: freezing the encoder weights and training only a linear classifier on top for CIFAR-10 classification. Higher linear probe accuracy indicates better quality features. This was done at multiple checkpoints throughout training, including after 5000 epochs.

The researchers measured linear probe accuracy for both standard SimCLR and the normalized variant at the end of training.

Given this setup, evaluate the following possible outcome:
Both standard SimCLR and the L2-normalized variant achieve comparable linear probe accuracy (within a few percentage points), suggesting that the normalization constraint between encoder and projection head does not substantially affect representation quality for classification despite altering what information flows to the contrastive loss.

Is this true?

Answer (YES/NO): YES